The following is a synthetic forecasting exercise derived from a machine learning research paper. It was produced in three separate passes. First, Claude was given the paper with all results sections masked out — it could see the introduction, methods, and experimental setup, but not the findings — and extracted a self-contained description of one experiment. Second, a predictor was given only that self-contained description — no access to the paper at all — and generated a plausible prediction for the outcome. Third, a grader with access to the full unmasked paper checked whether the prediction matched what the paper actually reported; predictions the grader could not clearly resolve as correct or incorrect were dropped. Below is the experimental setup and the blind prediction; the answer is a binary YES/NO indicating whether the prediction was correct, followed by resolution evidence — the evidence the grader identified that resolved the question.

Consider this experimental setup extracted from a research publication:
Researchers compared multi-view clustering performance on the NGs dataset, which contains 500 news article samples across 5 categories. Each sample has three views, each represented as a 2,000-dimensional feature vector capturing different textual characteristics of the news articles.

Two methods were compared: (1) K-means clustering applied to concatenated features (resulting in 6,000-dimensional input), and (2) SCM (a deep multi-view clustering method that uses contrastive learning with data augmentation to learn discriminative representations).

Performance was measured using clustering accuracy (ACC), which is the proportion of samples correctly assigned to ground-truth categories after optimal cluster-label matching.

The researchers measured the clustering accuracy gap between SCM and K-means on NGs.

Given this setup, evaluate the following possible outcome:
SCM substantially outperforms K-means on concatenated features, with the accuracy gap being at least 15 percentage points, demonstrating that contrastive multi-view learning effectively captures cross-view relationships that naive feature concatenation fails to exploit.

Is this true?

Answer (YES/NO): YES